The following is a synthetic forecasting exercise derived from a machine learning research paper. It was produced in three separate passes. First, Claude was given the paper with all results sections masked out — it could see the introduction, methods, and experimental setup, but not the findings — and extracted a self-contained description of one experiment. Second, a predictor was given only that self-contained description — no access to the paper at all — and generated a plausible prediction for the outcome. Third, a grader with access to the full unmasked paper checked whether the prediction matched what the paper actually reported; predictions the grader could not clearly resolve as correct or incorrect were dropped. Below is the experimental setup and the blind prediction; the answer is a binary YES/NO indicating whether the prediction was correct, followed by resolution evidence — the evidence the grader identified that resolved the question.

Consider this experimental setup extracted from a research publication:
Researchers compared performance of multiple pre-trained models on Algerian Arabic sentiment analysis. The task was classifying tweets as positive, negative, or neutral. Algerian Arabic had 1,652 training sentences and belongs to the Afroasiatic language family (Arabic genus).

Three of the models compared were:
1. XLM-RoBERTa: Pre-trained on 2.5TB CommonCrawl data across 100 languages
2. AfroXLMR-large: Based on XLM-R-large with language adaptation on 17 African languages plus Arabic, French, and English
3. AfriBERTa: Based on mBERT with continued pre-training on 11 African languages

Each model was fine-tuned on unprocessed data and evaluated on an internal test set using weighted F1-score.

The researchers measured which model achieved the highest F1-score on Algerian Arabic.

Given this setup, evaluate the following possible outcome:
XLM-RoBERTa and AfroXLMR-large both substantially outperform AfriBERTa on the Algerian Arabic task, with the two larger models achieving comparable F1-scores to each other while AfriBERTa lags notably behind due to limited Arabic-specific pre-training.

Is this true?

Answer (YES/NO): NO